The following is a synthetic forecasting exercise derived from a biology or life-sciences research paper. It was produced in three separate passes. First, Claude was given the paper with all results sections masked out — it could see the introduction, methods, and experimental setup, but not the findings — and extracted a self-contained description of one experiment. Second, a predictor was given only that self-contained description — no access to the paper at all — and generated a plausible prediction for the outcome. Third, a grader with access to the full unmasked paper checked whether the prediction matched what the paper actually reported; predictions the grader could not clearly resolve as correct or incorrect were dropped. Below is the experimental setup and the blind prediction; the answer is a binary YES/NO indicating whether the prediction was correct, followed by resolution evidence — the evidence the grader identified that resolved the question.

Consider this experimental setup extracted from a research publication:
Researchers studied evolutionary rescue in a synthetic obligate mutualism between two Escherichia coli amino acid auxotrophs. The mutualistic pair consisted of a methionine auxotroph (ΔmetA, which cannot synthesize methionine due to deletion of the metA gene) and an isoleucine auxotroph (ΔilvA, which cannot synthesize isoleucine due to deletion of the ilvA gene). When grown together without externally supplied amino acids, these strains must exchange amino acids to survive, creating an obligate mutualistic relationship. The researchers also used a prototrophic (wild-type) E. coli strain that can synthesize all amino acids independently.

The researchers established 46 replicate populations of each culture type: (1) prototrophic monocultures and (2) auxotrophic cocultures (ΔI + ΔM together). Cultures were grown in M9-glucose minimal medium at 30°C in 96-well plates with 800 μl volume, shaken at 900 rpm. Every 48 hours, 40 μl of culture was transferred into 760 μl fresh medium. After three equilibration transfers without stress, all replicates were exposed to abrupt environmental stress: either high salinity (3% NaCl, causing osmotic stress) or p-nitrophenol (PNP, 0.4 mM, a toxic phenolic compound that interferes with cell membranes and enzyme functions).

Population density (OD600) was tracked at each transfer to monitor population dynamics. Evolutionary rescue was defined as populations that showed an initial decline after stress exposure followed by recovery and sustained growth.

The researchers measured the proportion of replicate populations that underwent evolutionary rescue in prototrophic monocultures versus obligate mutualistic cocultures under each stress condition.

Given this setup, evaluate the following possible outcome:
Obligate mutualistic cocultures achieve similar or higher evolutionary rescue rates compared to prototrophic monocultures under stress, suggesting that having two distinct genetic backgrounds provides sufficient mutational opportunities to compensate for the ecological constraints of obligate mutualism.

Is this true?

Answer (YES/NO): NO